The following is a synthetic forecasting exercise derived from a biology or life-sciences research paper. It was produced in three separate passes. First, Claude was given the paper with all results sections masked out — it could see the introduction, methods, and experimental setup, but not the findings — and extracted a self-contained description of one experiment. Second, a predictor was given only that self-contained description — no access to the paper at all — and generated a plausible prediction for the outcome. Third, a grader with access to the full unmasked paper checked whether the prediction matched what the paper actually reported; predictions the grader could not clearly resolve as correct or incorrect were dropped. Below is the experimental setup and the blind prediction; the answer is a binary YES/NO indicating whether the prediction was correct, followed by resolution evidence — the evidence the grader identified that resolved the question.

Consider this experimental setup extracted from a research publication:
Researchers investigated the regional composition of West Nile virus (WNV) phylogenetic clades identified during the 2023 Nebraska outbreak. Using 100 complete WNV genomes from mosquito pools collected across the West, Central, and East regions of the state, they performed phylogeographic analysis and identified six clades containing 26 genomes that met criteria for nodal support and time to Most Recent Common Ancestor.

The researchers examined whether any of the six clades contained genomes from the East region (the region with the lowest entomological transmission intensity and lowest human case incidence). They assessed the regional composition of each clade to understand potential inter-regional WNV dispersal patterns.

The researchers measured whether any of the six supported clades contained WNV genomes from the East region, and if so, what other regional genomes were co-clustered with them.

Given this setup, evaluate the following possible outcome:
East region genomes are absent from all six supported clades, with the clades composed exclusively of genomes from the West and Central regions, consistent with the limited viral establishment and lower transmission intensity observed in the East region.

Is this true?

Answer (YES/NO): NO